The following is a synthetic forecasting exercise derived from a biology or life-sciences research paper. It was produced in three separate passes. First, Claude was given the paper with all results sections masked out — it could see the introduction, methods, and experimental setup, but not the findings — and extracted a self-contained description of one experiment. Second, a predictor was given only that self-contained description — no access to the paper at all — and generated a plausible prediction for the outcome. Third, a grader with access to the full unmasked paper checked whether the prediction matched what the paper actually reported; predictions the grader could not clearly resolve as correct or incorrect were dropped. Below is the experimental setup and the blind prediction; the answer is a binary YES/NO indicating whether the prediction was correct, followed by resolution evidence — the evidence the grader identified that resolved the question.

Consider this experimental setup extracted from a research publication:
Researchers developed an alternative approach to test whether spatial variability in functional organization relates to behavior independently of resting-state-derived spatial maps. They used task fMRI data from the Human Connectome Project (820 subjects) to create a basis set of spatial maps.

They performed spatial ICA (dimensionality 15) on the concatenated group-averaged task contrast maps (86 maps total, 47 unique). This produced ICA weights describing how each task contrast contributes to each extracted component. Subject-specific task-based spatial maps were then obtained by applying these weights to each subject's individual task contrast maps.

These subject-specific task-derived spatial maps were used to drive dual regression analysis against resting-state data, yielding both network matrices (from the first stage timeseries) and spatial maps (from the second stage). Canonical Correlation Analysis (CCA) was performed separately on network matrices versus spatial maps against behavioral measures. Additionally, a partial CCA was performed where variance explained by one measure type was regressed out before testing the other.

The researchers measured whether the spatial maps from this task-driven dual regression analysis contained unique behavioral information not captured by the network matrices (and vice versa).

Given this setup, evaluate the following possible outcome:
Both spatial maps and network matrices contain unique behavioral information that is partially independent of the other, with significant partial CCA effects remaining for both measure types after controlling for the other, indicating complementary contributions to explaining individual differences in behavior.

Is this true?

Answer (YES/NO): NO